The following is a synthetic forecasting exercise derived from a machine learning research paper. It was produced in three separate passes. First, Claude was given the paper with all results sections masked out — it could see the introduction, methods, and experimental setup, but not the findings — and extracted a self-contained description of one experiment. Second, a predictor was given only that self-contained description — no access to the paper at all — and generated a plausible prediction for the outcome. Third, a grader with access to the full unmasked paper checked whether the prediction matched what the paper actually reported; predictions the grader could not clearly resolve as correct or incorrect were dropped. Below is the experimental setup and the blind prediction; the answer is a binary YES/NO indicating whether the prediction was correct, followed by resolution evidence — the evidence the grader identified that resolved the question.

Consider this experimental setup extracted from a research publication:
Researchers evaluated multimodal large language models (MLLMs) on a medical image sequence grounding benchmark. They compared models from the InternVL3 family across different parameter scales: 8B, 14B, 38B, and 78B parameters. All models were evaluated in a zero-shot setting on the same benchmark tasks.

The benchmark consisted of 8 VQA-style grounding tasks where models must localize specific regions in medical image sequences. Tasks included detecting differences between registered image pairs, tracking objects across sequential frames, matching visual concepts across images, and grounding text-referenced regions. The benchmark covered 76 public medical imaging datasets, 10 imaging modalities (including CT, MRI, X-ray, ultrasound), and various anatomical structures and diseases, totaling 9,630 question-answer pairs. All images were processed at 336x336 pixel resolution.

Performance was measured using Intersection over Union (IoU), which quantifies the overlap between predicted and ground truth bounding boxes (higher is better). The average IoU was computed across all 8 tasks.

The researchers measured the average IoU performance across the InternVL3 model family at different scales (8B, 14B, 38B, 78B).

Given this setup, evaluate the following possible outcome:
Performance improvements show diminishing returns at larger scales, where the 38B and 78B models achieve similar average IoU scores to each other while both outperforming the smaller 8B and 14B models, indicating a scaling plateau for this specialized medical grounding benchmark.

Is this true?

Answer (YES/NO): NO